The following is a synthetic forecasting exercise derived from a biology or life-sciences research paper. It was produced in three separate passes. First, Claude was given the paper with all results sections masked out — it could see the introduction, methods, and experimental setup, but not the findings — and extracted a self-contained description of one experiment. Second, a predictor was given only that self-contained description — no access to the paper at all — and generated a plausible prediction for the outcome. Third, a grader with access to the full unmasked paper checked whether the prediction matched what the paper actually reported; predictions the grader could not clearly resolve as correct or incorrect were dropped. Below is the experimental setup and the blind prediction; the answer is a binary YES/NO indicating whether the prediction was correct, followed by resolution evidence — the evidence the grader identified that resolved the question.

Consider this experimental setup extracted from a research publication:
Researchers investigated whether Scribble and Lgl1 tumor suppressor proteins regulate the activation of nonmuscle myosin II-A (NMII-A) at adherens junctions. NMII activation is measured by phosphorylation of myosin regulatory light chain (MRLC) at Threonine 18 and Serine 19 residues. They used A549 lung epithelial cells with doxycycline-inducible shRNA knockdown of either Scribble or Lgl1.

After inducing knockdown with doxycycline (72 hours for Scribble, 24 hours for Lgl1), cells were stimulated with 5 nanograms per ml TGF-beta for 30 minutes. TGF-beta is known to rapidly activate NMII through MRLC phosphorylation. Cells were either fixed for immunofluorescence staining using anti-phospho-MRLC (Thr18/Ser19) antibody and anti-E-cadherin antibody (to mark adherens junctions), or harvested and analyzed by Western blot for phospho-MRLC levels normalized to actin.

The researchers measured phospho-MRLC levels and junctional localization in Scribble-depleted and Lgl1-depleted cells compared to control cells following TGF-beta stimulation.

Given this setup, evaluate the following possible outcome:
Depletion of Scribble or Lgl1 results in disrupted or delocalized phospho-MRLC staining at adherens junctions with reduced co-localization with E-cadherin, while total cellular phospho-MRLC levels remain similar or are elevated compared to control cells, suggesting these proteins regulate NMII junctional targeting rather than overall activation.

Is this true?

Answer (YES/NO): NO